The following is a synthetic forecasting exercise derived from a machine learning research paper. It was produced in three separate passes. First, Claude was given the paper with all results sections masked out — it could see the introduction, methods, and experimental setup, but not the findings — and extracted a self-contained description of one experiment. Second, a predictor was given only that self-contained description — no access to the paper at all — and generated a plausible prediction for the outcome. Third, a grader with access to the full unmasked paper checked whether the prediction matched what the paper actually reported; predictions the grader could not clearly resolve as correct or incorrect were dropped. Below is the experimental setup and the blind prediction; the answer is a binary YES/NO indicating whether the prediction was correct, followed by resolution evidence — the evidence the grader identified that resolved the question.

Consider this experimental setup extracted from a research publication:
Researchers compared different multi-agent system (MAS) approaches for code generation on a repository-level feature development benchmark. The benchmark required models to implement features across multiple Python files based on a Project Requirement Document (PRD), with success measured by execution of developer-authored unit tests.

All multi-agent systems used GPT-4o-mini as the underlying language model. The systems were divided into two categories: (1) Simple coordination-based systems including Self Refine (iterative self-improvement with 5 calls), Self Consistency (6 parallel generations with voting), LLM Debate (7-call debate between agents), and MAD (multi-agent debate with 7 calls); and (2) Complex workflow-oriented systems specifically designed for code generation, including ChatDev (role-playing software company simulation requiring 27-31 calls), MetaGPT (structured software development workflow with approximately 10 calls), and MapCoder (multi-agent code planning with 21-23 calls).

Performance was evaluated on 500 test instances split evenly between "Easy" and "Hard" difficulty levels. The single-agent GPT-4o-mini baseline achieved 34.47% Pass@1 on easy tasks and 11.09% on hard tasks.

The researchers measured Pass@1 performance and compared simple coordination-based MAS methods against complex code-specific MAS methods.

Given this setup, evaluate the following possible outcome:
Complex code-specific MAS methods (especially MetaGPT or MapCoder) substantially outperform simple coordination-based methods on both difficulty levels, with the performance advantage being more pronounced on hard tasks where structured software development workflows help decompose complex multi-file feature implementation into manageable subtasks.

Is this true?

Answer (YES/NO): NO